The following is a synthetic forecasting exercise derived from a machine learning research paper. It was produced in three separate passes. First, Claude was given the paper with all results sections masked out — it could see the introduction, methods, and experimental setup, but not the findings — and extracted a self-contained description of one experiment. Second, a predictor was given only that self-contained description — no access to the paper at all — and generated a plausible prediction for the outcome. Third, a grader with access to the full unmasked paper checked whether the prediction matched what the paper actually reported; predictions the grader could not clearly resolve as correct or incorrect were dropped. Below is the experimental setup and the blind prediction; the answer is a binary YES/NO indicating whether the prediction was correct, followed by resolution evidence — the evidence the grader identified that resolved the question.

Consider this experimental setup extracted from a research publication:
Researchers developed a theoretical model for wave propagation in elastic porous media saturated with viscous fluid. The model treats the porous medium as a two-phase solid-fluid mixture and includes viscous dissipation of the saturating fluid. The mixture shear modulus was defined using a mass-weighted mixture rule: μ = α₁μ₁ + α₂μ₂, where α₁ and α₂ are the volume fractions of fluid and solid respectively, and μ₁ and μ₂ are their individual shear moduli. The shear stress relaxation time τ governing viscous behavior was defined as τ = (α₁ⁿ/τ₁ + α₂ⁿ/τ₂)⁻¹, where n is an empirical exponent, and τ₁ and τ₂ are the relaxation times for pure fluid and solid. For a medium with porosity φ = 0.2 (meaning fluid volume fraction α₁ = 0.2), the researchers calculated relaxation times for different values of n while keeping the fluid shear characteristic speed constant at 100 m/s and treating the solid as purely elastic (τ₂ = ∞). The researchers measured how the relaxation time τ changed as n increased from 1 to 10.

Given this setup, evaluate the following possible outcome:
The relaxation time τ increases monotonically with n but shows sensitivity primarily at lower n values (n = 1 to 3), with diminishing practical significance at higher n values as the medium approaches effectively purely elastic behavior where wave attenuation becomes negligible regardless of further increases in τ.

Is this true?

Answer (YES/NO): NO